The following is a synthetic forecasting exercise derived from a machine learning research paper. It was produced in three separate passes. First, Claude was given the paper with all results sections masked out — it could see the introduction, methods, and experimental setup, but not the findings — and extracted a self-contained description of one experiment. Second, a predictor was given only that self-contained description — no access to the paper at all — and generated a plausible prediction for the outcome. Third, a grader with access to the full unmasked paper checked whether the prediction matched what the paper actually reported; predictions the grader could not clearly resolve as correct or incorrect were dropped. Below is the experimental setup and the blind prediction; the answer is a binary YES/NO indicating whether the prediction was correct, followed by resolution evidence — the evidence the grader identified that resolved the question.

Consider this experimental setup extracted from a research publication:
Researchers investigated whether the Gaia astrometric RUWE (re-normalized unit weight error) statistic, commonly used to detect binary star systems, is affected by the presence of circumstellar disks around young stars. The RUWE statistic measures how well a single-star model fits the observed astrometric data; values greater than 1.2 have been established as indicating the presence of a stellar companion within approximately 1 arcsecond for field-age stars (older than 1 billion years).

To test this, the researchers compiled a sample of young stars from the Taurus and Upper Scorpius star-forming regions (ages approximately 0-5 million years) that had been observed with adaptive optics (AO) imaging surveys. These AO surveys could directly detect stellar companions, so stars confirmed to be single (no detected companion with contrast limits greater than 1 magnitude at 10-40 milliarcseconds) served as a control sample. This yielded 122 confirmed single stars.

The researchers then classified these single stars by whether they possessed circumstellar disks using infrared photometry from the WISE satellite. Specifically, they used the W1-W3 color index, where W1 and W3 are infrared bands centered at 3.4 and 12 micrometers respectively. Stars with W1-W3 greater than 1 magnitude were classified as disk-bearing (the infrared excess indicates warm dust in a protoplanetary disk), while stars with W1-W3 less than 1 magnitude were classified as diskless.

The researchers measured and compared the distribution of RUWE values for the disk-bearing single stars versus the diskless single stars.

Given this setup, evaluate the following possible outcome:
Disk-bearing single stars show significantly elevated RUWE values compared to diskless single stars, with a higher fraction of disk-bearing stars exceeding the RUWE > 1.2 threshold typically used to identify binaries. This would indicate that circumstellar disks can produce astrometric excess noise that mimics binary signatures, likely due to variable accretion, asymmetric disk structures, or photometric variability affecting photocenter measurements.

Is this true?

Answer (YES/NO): YES